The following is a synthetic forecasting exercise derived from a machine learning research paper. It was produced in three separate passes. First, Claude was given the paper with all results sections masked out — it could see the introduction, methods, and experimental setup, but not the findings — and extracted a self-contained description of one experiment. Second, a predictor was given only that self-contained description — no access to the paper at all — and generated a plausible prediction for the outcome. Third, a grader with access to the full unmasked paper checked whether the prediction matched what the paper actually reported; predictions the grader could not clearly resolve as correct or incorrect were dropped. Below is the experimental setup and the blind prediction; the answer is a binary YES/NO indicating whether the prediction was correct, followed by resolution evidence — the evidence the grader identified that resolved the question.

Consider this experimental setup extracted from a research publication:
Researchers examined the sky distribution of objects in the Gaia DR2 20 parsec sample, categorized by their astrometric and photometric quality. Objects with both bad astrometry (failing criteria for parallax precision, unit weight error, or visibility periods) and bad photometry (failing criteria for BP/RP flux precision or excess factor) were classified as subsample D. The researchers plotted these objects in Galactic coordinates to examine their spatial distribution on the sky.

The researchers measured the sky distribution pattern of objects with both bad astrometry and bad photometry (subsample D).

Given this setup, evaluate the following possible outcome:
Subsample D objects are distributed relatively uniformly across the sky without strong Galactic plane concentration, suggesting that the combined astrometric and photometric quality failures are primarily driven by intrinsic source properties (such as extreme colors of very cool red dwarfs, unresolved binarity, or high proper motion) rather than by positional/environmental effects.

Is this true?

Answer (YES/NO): NO